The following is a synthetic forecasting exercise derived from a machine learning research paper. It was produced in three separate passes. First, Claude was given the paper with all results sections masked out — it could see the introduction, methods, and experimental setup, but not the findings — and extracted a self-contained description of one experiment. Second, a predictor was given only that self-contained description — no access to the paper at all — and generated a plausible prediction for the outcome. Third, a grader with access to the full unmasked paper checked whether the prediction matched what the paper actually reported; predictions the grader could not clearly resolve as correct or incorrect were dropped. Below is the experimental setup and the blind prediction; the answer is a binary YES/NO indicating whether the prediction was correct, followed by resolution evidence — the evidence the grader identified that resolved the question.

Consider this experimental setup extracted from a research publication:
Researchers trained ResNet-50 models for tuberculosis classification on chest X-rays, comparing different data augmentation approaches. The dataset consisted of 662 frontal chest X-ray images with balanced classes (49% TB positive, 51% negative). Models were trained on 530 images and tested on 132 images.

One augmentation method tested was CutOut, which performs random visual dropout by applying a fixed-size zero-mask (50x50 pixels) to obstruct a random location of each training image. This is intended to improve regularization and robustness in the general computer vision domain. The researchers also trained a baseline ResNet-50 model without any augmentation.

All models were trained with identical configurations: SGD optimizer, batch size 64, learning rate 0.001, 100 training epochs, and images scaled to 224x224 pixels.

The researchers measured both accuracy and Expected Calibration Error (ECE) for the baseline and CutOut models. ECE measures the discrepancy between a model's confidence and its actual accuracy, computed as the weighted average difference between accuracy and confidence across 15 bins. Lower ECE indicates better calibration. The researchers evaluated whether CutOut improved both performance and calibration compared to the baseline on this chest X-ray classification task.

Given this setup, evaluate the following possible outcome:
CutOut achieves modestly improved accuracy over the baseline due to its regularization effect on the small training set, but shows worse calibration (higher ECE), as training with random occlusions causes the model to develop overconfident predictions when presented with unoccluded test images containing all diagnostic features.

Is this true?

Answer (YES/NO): NO